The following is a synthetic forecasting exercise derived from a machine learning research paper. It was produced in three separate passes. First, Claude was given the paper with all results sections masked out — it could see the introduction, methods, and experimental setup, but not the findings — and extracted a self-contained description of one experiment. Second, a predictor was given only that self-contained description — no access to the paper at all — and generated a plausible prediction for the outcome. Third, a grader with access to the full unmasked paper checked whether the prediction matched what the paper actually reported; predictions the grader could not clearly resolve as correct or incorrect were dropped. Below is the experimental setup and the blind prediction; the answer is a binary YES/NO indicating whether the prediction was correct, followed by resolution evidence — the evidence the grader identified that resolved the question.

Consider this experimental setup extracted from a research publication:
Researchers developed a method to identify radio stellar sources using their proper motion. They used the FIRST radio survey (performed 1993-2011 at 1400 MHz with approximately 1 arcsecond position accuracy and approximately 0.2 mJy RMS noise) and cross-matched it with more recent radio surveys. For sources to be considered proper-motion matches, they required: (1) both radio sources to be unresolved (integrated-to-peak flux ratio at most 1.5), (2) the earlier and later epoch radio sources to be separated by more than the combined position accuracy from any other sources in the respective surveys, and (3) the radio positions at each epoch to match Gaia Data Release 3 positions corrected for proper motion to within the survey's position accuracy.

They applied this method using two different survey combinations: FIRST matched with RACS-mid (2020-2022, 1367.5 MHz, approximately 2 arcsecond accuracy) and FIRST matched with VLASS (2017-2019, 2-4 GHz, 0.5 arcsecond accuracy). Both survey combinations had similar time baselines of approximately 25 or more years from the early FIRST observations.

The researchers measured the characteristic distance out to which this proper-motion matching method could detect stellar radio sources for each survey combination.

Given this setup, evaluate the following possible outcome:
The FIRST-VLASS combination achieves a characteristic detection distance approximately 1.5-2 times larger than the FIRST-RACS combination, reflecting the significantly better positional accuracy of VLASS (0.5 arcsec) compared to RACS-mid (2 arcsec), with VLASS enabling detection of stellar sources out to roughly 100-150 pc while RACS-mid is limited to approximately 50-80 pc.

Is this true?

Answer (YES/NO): NO